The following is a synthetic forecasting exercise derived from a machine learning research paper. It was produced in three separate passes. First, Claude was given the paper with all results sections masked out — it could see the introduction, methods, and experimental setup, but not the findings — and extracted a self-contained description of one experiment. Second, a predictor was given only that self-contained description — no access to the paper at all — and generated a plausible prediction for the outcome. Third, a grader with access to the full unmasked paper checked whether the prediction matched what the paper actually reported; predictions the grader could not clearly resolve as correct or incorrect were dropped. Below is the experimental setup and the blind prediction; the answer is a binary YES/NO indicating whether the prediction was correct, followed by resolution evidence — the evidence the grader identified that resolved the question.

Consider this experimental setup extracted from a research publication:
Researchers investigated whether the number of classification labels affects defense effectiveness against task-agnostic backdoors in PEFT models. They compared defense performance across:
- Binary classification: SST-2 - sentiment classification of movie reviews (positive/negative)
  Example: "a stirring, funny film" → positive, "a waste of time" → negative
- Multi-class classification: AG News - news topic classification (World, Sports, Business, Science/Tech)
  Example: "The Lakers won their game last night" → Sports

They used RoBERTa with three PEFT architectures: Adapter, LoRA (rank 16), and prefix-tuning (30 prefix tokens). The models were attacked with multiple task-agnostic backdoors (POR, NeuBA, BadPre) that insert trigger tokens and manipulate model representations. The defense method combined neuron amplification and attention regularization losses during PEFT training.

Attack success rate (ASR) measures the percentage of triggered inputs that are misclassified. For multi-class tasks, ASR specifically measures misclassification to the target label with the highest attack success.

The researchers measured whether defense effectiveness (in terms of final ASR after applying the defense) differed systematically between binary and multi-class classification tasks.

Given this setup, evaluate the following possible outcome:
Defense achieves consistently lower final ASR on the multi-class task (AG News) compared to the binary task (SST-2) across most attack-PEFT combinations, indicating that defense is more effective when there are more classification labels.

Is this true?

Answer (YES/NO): YES